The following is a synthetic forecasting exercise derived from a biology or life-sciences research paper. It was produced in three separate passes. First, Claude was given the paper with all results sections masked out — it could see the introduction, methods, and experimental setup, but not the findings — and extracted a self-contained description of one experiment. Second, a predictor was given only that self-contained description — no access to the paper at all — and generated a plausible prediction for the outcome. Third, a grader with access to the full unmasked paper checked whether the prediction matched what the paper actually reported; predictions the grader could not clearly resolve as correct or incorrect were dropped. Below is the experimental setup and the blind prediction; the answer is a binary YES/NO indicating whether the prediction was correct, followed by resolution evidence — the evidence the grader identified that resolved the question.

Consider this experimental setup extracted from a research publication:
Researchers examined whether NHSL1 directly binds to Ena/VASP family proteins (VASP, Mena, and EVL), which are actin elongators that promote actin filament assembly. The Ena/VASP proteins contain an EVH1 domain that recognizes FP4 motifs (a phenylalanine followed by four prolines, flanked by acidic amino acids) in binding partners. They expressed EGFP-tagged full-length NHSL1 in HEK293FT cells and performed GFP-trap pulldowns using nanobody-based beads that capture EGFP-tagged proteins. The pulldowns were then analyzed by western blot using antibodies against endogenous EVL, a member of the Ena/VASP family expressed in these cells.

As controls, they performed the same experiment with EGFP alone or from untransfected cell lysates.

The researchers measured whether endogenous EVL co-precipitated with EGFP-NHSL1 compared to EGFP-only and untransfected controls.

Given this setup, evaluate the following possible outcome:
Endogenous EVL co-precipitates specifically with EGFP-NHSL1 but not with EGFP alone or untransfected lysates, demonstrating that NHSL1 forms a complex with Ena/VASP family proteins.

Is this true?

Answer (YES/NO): YES